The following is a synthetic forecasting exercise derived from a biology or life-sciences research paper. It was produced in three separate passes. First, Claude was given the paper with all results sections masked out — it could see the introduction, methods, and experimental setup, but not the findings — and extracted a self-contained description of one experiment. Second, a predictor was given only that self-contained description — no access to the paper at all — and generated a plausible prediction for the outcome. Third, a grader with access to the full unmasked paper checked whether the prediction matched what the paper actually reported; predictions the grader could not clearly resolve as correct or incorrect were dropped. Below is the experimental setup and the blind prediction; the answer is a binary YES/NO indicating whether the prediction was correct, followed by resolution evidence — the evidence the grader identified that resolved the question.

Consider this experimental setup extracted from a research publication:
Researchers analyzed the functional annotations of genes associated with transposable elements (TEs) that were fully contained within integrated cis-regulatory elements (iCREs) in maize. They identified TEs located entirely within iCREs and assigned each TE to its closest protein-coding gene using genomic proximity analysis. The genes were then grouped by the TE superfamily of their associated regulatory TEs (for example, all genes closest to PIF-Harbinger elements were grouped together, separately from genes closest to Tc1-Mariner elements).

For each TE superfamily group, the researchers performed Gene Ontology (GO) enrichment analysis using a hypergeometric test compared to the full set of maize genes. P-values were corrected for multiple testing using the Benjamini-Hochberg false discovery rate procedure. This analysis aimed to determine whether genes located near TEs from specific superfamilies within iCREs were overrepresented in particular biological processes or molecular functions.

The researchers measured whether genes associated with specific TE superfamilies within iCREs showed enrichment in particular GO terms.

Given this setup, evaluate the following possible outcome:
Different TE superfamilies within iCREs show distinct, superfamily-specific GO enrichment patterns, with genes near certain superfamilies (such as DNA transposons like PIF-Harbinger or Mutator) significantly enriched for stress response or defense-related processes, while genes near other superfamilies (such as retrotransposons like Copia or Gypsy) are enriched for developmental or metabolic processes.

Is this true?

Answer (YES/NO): NO